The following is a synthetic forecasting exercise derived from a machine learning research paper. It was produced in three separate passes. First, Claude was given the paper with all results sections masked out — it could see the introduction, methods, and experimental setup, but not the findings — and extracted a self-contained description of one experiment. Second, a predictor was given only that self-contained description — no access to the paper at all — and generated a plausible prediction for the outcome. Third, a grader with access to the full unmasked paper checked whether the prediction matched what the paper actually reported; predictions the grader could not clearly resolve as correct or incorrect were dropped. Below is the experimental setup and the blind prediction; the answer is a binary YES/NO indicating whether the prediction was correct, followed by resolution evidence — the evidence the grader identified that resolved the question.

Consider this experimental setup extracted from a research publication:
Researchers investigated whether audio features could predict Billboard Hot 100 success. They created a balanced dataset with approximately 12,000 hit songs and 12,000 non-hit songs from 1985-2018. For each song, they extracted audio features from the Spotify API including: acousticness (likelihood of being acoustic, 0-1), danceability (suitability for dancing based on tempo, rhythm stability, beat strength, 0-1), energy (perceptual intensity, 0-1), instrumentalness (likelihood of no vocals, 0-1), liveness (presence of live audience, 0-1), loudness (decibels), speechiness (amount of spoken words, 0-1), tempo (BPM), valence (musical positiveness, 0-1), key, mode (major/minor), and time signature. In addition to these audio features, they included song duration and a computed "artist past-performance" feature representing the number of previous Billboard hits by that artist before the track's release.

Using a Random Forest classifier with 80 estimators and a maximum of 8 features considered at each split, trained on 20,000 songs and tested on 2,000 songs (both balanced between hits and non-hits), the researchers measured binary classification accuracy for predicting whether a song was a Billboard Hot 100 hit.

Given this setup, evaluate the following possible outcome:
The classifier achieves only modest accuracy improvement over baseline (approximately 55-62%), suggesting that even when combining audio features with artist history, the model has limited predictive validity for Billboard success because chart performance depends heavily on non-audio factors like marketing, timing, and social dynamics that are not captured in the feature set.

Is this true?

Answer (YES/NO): NO